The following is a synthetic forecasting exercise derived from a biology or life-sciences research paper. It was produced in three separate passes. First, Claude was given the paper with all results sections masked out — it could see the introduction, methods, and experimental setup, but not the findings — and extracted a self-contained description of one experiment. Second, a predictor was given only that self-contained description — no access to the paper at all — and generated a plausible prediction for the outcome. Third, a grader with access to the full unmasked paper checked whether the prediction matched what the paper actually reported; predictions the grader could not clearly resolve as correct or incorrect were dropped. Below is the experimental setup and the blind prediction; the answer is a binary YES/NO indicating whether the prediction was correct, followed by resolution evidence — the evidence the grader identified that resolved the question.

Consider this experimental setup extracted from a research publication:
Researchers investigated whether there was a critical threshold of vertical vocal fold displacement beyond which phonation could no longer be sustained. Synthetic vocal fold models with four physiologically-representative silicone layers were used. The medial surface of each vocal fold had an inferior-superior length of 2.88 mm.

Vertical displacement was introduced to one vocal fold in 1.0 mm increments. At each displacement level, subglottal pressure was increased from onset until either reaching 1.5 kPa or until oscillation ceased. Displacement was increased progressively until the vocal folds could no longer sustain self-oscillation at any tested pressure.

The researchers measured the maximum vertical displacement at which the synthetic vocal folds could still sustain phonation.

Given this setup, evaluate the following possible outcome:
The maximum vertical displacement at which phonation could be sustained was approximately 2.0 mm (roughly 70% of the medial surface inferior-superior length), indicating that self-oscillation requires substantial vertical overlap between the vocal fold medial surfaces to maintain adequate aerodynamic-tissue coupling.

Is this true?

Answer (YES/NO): NO